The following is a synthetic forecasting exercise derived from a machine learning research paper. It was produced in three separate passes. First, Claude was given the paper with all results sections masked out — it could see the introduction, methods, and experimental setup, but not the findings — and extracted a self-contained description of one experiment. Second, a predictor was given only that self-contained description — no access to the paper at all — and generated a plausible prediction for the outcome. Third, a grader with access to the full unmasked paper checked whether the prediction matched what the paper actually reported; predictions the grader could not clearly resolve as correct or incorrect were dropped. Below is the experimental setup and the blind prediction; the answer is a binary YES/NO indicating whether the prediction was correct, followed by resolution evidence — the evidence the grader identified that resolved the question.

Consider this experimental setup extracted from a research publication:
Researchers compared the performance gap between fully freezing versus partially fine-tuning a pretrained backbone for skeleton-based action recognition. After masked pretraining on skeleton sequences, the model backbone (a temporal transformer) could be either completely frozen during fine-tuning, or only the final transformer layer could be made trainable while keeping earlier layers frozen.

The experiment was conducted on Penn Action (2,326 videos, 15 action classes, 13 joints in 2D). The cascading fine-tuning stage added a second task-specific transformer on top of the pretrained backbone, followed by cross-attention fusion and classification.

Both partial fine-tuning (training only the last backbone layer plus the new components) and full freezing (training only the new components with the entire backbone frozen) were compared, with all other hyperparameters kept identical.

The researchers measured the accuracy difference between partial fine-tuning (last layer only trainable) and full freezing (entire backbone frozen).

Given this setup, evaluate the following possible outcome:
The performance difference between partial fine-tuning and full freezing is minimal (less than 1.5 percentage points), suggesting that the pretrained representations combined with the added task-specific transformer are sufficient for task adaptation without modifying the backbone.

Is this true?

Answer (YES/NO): NO